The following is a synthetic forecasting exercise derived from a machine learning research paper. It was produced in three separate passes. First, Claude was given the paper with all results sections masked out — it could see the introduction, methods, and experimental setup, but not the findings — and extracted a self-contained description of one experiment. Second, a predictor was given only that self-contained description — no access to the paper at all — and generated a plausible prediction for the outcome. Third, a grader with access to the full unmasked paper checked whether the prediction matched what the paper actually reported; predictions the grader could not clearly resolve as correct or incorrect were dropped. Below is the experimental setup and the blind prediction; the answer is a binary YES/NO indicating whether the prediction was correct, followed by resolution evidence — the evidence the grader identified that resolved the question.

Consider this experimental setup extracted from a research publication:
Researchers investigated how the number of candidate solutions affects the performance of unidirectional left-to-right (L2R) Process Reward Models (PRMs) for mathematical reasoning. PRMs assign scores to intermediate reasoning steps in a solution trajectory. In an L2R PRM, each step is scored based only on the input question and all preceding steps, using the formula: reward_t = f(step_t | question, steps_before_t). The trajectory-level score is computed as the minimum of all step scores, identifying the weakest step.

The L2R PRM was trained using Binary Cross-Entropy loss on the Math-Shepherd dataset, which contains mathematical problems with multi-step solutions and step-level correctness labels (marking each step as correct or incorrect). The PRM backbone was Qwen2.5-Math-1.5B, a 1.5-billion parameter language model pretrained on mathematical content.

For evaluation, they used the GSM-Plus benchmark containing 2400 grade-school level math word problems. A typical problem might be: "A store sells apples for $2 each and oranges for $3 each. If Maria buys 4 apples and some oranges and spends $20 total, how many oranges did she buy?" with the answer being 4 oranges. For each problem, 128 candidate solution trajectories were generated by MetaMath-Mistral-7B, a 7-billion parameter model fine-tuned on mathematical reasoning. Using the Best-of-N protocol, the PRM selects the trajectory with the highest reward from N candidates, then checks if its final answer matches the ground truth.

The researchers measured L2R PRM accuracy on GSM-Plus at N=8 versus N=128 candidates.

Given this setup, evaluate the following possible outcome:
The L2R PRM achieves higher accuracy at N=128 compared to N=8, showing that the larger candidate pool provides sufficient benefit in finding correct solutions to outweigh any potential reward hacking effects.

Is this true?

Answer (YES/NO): NO